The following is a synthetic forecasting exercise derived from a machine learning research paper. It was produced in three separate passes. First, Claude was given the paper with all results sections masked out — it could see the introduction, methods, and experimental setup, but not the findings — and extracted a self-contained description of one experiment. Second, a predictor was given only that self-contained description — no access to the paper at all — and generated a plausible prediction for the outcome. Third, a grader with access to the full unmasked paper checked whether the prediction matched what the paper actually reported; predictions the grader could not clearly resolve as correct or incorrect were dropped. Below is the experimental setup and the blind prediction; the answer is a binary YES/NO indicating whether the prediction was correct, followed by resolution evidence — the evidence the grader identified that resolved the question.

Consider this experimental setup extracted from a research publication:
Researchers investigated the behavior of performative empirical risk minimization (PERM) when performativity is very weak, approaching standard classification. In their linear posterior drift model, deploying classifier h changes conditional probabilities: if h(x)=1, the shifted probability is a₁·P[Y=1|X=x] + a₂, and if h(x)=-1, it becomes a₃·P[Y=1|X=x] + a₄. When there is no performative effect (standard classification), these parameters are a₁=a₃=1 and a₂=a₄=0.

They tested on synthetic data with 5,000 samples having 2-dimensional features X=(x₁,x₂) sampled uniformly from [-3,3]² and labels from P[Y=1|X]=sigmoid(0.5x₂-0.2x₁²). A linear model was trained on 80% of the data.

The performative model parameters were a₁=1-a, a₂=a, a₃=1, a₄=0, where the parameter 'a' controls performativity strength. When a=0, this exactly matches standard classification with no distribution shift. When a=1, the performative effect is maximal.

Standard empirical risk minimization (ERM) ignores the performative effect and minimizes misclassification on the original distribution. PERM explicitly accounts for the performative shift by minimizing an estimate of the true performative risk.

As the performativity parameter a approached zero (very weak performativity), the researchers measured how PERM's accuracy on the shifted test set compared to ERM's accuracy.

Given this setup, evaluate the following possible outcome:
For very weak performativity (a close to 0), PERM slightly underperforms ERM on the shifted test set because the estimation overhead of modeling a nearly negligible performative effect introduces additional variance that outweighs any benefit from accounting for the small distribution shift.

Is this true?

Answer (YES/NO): NO